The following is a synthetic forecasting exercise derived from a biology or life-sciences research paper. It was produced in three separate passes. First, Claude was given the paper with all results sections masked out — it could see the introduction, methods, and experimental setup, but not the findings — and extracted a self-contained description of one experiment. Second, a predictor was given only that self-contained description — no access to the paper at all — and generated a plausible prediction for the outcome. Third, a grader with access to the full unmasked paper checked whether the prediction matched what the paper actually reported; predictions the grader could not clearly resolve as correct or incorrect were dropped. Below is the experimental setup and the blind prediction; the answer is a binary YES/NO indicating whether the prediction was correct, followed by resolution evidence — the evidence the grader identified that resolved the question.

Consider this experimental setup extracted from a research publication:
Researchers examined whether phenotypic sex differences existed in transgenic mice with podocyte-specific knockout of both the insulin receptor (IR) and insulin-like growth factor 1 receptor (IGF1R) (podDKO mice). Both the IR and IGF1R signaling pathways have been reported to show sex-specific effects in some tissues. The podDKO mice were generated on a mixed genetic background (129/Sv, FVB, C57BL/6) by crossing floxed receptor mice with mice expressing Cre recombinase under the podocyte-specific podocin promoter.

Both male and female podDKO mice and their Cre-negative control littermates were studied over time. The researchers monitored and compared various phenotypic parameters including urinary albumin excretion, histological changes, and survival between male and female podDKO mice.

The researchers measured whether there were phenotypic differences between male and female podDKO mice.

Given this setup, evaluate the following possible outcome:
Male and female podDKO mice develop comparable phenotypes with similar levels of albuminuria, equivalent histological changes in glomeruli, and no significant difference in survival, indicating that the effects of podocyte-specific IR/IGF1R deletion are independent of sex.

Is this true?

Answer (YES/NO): YES